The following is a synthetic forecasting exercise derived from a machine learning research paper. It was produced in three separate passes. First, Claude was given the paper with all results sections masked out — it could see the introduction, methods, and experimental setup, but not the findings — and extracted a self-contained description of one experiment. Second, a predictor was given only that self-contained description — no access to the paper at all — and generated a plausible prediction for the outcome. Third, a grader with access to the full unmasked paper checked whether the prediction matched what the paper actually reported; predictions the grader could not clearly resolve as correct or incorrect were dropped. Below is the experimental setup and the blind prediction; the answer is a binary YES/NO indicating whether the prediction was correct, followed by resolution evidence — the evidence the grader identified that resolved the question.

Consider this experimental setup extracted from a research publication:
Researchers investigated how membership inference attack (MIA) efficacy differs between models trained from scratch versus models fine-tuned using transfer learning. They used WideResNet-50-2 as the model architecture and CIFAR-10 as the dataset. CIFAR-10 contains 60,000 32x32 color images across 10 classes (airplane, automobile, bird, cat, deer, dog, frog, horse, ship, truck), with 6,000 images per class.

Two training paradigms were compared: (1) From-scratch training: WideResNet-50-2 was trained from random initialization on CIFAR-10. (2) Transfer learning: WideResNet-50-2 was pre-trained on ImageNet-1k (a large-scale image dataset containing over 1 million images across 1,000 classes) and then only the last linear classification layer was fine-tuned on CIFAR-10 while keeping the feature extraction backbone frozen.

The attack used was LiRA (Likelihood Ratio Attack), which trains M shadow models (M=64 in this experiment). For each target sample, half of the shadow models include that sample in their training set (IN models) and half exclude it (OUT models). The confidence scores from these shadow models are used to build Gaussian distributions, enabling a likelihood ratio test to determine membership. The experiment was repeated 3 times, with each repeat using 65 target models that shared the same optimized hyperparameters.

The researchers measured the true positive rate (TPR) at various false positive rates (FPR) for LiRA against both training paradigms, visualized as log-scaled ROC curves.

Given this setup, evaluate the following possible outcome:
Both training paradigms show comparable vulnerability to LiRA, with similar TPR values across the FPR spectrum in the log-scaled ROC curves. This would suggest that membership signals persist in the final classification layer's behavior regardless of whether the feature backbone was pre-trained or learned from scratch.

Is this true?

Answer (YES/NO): NO